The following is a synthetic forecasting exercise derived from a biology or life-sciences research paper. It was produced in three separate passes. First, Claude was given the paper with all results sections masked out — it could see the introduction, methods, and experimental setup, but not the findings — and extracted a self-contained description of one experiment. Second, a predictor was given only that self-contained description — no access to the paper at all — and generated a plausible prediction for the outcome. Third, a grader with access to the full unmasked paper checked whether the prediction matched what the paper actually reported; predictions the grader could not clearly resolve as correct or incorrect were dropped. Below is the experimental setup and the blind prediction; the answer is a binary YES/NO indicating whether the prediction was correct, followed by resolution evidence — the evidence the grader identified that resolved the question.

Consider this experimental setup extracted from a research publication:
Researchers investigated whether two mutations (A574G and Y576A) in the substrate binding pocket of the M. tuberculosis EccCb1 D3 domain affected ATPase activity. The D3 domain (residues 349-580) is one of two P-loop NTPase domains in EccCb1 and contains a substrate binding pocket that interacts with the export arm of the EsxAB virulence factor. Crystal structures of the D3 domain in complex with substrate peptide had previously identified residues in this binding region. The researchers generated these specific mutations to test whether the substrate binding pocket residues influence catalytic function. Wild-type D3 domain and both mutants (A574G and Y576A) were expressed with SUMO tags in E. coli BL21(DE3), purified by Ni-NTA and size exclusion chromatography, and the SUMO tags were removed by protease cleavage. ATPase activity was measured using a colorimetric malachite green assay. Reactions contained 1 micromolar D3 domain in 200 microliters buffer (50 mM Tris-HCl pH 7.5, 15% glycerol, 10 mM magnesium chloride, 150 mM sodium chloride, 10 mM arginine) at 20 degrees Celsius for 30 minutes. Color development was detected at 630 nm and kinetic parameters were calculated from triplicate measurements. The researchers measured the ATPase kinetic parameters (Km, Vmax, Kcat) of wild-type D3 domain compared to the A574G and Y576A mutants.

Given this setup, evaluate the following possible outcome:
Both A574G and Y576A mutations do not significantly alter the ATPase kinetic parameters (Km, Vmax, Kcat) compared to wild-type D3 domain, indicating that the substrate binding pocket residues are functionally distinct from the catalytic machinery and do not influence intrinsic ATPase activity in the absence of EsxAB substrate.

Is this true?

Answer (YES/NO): NO